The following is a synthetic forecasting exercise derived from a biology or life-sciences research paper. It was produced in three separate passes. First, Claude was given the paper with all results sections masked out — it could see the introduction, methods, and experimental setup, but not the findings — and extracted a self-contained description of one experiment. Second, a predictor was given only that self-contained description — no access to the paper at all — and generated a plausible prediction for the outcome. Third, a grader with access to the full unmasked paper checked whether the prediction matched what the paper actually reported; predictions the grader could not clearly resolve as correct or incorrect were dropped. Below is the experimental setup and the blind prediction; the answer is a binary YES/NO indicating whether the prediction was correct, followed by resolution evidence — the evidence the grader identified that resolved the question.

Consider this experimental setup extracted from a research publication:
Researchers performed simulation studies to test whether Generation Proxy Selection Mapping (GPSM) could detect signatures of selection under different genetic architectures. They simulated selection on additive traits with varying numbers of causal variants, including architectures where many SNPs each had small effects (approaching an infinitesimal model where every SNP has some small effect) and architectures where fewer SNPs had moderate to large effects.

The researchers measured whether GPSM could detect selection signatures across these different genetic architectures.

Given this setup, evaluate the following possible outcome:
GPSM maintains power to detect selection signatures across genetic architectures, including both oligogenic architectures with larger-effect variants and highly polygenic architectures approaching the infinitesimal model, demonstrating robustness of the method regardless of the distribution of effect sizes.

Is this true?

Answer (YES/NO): NO